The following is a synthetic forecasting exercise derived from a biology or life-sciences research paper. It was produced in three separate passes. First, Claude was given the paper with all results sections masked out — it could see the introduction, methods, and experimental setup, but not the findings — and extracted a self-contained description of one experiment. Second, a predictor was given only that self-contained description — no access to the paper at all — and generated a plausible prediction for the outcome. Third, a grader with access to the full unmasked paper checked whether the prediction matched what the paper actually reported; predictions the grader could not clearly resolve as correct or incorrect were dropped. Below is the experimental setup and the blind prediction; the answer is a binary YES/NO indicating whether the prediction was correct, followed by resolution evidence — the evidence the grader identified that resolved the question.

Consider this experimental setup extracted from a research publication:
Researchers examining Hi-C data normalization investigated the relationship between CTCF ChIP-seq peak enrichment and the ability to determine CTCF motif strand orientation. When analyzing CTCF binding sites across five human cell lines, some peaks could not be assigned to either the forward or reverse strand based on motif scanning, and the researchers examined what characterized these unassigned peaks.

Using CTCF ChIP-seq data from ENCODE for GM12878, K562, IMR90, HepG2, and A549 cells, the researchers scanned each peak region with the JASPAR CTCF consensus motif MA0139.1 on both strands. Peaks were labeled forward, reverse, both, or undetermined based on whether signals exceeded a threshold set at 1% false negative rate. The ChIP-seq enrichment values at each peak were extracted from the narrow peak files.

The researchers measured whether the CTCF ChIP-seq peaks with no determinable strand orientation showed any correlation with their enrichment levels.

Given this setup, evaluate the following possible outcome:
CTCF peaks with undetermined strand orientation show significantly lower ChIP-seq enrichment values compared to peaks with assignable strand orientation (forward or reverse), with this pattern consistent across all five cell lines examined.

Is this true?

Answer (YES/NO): YES